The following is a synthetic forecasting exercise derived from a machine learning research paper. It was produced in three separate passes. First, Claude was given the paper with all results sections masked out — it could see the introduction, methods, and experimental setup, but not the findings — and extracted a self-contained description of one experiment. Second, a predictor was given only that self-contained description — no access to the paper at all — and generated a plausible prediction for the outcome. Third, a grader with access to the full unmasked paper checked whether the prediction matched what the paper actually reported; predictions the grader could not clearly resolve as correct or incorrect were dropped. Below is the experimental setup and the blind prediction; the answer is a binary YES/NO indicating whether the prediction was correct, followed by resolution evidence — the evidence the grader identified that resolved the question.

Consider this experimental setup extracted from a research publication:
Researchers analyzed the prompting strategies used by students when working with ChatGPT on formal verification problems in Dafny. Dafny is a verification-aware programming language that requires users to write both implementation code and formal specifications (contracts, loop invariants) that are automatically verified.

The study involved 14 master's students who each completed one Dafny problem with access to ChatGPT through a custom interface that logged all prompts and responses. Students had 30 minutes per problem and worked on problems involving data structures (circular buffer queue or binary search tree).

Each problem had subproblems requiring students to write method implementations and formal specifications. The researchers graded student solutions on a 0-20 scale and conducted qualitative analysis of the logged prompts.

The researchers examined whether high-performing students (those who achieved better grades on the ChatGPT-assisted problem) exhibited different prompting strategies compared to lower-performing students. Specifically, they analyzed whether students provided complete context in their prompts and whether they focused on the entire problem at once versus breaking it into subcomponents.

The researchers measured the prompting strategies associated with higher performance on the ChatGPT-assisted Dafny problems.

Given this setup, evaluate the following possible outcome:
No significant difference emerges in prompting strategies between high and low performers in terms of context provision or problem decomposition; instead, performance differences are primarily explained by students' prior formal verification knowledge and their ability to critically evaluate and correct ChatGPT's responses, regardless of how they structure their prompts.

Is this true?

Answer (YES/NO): NO